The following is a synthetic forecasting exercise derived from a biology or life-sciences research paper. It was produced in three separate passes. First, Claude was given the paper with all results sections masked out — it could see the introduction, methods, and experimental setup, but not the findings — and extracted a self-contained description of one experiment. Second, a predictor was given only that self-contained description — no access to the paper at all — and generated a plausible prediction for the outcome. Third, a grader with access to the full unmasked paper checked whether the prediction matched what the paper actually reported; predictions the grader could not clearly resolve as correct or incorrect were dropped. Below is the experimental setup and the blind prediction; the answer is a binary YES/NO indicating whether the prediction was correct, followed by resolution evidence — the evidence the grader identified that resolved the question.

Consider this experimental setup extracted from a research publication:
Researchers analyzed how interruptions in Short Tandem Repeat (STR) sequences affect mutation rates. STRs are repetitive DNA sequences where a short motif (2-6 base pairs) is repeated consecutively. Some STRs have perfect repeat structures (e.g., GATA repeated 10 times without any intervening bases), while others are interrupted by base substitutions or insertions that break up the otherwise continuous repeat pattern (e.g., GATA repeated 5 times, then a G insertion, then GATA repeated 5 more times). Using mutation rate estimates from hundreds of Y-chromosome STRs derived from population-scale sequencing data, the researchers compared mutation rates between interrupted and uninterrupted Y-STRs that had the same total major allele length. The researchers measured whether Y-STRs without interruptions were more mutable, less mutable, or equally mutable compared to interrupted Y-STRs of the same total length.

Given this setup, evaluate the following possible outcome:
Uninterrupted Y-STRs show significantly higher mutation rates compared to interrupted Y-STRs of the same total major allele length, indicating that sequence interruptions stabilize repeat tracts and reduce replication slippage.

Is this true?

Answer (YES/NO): YES